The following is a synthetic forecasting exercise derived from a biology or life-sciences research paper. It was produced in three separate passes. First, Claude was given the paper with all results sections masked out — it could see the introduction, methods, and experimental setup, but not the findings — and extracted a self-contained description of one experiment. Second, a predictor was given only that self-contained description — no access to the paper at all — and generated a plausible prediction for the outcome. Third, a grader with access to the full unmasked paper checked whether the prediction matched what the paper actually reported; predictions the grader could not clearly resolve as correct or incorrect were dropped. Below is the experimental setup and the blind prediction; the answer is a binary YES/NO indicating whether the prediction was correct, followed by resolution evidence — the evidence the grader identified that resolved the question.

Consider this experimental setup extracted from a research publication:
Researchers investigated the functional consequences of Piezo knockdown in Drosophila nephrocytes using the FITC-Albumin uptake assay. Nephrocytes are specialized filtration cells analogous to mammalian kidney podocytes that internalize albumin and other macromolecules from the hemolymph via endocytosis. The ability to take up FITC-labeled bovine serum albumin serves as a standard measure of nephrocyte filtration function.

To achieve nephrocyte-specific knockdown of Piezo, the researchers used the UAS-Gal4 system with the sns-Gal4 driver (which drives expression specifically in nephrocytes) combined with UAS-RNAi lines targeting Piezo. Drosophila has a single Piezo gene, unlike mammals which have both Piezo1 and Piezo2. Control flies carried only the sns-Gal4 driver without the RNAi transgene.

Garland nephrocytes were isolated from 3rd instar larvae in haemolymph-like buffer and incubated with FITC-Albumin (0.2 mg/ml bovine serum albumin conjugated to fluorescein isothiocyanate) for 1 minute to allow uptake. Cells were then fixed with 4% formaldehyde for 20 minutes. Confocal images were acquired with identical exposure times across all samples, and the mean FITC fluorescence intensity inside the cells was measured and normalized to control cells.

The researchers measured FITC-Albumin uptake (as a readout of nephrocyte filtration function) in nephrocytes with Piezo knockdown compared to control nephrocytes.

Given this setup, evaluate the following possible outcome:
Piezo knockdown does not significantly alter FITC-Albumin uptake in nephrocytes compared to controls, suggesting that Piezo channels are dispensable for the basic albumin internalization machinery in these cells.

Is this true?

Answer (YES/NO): YES